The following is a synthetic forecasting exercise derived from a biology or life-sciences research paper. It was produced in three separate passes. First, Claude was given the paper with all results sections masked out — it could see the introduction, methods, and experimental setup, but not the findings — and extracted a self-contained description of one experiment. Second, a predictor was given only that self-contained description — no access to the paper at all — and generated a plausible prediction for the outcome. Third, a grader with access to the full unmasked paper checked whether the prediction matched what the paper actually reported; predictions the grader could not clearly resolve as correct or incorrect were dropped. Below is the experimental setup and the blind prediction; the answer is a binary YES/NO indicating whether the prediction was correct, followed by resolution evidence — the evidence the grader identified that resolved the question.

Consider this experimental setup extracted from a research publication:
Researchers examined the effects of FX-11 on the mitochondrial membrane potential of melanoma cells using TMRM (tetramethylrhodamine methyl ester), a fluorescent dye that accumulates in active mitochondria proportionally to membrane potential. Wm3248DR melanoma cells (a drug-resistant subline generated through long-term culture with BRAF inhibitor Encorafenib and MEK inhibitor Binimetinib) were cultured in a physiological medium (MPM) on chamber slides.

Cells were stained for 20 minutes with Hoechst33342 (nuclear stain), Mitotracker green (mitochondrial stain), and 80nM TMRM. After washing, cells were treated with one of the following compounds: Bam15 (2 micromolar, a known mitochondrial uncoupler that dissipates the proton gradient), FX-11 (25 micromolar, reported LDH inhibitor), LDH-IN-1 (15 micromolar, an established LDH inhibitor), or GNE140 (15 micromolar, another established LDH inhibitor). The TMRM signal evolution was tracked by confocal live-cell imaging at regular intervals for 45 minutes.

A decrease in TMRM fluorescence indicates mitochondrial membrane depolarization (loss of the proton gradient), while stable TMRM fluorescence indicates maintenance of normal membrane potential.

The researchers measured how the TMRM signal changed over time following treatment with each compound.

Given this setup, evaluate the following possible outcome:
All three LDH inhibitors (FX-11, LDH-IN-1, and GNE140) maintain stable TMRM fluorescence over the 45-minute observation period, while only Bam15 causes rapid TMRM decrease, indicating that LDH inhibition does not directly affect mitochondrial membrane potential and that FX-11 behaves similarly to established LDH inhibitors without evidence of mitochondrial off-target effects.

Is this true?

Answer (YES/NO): NO